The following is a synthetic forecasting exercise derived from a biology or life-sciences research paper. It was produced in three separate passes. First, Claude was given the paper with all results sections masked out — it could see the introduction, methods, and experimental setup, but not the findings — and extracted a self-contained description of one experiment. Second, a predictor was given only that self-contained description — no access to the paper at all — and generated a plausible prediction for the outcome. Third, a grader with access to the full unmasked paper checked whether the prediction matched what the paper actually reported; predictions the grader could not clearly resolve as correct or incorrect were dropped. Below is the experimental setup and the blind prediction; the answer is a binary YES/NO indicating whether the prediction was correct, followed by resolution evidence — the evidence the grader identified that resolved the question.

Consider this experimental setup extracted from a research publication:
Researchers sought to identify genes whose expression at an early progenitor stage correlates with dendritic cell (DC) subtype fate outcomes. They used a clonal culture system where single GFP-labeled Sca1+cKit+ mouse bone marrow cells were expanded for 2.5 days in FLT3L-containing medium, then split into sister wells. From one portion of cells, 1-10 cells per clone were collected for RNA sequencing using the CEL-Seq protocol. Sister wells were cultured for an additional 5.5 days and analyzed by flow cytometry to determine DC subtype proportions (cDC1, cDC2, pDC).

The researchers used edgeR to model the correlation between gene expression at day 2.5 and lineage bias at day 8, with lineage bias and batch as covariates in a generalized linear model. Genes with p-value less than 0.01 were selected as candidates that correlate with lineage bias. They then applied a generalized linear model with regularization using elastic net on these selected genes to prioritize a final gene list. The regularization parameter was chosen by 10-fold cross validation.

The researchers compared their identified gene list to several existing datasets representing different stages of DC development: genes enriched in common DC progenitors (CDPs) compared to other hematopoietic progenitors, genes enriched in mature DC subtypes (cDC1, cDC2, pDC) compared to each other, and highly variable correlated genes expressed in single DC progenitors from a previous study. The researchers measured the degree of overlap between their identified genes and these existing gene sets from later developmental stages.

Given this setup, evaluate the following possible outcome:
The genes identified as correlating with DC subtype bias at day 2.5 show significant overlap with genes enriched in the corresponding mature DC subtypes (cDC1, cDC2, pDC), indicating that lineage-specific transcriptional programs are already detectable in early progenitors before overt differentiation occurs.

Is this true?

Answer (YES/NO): NO